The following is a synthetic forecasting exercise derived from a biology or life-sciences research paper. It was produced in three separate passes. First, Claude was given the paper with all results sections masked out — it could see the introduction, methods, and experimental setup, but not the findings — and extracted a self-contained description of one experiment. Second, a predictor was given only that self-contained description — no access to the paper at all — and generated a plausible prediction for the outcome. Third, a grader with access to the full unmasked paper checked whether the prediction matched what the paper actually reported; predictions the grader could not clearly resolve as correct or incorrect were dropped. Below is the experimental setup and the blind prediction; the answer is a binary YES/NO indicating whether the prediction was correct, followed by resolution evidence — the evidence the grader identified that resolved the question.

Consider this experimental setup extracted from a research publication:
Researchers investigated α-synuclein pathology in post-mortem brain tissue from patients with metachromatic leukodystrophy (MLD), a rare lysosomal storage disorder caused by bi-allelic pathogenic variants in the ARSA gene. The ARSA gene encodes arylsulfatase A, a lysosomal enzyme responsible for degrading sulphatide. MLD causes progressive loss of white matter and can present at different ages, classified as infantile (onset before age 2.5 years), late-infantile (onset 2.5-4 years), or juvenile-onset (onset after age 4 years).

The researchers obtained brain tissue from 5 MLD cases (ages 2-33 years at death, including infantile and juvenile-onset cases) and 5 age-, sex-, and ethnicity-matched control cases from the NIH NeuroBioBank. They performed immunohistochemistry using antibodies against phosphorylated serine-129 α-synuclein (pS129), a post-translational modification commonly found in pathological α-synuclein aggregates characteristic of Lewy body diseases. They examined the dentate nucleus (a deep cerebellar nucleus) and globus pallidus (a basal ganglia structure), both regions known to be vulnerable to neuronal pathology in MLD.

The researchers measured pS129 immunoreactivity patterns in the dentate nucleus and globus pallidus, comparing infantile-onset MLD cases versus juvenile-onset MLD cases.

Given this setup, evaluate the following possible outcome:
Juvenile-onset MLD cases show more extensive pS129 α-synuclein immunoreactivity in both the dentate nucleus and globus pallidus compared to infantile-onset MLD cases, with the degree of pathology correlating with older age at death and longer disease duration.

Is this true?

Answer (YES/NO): YES